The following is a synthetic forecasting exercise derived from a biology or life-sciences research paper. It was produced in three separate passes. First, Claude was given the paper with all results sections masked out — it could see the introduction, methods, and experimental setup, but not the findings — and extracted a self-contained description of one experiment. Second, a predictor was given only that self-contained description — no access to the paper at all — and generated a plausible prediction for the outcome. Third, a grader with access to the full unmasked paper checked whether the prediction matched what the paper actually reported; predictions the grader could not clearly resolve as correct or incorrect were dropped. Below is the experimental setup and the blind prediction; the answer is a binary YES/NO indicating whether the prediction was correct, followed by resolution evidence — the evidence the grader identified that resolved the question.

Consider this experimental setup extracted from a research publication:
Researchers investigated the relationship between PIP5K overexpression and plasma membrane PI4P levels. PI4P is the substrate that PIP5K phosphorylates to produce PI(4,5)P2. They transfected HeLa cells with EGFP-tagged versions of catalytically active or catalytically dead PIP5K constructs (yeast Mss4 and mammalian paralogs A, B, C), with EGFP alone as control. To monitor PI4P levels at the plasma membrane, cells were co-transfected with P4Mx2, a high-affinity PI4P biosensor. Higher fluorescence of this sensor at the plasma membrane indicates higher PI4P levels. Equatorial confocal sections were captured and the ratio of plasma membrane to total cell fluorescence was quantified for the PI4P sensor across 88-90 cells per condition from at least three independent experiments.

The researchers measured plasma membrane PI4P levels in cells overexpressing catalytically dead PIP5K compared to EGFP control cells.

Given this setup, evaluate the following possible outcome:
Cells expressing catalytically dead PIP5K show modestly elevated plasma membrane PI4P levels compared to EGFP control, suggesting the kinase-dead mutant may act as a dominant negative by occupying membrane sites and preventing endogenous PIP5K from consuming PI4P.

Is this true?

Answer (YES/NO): NO